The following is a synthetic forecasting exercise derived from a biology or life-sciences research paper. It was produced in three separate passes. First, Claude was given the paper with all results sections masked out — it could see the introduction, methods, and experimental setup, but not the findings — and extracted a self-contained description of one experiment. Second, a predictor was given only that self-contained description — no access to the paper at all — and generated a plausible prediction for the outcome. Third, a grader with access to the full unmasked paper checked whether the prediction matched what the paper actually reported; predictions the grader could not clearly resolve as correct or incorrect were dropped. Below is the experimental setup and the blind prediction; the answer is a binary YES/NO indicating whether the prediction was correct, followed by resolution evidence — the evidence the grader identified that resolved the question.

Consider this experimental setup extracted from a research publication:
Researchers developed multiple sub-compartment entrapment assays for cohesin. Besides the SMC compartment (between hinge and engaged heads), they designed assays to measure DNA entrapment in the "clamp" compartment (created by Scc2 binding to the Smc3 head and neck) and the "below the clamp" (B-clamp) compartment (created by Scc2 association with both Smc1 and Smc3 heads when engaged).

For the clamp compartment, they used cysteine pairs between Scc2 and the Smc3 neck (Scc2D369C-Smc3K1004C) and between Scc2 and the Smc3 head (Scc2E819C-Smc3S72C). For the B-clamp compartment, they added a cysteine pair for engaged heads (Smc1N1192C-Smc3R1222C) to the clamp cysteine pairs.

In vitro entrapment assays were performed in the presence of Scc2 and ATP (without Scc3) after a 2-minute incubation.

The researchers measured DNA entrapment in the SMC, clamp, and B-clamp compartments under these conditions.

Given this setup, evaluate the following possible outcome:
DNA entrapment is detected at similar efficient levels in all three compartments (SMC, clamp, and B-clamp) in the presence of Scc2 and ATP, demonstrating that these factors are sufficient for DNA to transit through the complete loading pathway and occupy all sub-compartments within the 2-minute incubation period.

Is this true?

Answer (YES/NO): YES